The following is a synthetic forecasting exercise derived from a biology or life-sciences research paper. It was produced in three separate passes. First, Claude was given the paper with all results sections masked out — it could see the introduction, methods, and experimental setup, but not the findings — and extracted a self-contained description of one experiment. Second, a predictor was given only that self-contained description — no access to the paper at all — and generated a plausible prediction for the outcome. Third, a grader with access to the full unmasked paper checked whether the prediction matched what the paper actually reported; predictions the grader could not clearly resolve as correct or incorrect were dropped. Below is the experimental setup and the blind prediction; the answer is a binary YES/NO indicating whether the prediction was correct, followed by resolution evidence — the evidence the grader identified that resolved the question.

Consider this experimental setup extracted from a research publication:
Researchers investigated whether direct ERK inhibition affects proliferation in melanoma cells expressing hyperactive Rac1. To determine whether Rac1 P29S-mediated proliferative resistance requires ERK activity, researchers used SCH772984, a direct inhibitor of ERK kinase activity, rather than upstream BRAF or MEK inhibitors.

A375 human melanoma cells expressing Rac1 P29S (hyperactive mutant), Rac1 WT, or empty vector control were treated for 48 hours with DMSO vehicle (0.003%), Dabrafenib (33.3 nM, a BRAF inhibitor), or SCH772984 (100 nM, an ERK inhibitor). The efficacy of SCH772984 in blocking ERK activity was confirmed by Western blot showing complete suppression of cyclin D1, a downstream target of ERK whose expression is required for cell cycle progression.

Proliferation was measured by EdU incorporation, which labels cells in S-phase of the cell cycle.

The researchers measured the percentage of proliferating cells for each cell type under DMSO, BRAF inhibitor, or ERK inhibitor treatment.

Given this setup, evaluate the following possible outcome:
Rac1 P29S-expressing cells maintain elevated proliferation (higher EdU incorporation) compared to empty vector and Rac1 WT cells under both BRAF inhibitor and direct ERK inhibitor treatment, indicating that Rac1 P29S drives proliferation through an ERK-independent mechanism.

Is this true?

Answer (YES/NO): YES